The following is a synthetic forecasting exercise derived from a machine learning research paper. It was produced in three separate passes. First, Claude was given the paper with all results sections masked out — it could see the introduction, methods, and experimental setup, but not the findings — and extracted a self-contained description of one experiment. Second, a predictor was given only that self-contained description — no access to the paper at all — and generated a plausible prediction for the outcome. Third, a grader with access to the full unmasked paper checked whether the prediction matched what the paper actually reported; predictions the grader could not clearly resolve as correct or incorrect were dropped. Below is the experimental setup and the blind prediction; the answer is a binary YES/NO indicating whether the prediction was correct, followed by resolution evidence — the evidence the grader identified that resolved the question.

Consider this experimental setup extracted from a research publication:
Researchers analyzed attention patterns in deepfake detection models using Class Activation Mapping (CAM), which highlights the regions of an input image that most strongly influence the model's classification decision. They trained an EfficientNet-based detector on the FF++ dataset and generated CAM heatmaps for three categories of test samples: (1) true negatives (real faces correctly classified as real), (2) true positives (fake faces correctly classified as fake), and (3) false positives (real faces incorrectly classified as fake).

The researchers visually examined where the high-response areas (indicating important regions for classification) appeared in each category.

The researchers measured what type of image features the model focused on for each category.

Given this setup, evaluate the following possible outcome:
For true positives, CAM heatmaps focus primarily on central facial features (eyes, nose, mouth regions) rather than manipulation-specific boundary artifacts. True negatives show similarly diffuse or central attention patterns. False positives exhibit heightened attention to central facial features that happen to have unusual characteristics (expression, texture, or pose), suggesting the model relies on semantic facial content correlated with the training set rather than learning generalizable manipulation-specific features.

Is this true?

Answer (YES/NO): NO